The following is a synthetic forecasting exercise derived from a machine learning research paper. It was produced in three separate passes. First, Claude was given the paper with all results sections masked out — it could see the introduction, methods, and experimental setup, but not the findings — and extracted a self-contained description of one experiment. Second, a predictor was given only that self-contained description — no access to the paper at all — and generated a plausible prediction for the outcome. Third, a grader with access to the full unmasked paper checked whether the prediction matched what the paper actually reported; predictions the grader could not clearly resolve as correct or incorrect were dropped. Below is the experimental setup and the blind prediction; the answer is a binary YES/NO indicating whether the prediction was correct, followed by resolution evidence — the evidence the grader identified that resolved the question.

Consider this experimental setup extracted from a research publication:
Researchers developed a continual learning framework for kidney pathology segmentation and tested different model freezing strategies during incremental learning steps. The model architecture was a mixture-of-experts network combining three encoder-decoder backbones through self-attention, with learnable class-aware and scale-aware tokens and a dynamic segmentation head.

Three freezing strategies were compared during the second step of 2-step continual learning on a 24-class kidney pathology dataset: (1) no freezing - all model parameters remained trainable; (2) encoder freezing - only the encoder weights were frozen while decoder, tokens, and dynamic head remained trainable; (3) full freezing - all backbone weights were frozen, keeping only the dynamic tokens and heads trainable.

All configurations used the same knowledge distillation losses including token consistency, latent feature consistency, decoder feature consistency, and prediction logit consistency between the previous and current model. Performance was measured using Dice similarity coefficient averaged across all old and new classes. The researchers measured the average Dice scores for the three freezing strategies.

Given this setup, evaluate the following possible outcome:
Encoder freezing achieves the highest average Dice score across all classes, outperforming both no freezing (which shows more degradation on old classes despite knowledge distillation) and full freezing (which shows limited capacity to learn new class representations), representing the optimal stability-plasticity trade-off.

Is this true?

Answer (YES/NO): NO